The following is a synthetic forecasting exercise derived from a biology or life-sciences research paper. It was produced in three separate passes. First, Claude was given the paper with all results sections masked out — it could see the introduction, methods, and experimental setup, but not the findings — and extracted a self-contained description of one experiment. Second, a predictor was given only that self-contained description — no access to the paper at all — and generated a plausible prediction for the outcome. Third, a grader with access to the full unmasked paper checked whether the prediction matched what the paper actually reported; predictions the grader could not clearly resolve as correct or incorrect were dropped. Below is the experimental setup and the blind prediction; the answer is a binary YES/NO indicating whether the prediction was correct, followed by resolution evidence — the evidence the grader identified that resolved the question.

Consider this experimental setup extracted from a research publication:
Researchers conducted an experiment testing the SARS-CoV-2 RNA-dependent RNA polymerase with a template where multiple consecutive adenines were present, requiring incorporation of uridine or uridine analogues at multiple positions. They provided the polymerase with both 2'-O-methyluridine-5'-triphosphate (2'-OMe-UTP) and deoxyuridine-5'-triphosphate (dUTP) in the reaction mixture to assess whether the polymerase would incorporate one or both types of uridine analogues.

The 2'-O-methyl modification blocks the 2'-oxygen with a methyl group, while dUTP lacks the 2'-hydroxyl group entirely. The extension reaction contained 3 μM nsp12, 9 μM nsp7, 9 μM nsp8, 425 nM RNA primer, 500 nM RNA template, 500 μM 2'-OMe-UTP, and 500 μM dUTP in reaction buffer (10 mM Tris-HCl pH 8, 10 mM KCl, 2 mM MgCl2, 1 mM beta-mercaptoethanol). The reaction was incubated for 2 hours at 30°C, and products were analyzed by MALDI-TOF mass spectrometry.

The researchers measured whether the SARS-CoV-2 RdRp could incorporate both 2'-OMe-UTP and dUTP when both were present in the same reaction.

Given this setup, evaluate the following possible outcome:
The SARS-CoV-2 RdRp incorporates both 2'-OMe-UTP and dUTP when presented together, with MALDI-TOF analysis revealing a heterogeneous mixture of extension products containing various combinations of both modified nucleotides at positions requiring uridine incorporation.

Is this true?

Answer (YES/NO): YES